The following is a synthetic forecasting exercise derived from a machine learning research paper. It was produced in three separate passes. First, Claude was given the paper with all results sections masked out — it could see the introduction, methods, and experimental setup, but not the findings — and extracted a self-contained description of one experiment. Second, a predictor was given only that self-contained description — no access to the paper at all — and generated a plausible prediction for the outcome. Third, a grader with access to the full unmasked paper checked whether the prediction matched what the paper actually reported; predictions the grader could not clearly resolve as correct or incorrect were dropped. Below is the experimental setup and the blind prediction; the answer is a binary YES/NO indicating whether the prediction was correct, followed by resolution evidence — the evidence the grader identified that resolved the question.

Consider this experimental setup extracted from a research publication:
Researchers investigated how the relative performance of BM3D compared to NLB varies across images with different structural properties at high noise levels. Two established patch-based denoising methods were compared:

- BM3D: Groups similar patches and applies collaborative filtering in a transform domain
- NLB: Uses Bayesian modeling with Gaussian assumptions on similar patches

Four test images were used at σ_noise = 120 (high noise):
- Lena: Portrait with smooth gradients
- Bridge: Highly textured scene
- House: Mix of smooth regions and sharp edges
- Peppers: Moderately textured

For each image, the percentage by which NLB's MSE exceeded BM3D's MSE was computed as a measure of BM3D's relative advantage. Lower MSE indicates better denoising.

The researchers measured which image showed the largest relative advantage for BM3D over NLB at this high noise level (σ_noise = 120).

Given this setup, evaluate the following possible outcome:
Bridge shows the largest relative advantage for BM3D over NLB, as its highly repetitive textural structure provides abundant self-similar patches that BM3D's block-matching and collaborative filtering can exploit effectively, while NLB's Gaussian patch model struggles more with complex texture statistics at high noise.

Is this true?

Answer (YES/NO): NO